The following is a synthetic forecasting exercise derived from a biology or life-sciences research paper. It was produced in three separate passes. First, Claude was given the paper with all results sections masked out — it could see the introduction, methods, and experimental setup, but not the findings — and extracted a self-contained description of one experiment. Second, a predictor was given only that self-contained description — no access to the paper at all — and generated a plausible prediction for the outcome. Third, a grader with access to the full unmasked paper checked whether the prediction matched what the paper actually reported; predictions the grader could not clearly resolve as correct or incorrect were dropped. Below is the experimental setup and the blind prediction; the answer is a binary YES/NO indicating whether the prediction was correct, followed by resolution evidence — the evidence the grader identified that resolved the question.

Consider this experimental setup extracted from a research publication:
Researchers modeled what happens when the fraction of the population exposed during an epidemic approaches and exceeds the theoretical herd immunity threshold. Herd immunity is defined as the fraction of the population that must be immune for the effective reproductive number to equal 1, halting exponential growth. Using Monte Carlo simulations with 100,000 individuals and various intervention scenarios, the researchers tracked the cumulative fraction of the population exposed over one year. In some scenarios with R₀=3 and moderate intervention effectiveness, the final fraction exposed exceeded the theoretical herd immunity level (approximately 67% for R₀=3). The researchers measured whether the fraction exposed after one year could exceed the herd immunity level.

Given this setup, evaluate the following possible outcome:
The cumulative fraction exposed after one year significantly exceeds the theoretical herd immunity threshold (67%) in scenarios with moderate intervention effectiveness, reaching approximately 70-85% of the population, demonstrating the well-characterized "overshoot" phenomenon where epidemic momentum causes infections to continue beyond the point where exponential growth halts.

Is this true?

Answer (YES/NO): YES